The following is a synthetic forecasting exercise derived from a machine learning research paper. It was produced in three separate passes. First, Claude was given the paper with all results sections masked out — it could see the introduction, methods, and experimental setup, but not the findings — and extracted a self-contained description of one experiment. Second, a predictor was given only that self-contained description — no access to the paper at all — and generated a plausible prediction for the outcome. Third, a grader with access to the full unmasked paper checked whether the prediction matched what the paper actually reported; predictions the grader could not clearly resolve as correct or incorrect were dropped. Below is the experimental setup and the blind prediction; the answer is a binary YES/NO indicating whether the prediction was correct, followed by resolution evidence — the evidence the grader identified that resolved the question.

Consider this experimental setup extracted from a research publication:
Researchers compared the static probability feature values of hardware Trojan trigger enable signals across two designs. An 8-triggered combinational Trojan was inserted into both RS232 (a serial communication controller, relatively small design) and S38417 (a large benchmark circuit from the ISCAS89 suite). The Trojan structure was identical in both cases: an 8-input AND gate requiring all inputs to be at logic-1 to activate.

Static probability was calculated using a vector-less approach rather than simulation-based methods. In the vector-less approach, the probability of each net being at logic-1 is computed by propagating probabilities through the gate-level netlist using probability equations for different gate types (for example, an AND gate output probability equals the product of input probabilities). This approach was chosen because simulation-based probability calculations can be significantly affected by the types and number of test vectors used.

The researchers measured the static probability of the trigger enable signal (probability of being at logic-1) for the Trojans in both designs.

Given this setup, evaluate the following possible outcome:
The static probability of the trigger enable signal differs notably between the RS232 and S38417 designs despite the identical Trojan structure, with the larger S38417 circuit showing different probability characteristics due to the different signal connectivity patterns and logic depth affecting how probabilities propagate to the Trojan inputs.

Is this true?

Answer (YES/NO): YES